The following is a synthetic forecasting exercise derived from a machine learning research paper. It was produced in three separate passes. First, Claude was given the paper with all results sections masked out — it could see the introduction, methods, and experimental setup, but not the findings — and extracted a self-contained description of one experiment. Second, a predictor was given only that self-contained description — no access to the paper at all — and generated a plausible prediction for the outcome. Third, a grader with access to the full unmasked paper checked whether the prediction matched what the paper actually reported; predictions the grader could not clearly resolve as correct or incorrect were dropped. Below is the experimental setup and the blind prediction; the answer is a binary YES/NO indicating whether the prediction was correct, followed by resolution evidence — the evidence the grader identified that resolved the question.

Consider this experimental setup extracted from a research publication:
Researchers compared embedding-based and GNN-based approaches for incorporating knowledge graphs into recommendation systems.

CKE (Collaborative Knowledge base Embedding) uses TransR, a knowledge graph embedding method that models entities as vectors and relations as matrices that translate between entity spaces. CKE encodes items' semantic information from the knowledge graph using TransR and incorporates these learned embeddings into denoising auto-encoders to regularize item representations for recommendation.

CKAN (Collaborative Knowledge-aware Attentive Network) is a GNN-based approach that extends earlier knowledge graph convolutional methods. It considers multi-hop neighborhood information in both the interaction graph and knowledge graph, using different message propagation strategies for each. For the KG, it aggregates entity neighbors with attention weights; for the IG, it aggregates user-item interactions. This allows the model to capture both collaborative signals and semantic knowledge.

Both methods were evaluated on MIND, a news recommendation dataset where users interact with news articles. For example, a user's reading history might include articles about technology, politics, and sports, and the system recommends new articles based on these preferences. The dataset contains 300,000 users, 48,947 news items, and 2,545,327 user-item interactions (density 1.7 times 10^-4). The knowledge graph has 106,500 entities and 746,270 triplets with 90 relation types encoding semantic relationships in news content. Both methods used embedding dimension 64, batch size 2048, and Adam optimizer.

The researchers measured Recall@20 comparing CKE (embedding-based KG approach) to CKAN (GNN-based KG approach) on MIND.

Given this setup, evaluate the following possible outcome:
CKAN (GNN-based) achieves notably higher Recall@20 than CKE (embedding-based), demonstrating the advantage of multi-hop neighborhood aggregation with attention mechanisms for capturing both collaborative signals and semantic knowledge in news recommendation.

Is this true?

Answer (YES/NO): YES